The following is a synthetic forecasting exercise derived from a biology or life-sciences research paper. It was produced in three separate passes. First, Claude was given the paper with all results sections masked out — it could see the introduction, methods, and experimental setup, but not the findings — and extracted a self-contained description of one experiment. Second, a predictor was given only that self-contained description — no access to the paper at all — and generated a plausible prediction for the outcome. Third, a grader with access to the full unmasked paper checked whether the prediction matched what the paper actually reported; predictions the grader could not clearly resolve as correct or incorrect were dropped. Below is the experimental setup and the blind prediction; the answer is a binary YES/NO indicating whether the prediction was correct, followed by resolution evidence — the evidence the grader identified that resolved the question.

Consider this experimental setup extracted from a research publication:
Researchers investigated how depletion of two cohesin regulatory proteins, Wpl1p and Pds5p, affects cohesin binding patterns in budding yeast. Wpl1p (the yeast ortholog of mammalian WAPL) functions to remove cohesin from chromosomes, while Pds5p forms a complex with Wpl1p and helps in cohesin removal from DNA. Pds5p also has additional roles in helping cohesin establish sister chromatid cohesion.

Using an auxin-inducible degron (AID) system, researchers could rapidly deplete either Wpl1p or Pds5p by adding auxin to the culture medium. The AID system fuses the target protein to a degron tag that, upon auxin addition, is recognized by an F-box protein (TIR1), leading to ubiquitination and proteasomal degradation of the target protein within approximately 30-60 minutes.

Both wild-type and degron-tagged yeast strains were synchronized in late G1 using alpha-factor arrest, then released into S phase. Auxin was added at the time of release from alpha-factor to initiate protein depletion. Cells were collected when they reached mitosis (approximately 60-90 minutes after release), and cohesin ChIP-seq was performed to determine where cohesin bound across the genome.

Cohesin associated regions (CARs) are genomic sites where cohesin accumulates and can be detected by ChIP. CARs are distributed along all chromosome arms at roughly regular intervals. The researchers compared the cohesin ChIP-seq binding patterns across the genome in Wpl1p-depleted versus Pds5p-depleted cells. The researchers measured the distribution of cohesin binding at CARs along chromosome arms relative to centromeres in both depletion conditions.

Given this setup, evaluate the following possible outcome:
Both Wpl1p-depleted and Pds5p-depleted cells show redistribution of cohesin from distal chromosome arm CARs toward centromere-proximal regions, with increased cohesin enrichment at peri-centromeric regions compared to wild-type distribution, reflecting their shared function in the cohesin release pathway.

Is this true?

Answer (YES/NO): NO